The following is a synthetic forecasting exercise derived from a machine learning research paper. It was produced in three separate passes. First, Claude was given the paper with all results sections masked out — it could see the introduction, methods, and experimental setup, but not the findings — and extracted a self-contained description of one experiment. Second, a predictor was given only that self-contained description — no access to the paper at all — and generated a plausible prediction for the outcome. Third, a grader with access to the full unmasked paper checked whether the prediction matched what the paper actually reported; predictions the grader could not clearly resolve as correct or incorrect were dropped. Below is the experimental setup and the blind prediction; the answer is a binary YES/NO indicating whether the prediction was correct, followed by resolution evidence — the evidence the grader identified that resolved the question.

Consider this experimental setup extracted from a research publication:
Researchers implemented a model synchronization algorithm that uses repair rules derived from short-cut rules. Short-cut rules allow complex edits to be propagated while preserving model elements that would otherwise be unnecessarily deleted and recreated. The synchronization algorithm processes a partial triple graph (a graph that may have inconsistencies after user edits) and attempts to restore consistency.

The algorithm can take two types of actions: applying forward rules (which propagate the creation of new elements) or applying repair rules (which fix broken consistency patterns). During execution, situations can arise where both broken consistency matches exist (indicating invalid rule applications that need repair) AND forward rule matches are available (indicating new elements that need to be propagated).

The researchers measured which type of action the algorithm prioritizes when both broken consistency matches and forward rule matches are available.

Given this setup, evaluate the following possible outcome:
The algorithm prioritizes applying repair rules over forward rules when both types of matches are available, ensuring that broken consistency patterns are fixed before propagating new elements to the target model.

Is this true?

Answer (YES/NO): NO